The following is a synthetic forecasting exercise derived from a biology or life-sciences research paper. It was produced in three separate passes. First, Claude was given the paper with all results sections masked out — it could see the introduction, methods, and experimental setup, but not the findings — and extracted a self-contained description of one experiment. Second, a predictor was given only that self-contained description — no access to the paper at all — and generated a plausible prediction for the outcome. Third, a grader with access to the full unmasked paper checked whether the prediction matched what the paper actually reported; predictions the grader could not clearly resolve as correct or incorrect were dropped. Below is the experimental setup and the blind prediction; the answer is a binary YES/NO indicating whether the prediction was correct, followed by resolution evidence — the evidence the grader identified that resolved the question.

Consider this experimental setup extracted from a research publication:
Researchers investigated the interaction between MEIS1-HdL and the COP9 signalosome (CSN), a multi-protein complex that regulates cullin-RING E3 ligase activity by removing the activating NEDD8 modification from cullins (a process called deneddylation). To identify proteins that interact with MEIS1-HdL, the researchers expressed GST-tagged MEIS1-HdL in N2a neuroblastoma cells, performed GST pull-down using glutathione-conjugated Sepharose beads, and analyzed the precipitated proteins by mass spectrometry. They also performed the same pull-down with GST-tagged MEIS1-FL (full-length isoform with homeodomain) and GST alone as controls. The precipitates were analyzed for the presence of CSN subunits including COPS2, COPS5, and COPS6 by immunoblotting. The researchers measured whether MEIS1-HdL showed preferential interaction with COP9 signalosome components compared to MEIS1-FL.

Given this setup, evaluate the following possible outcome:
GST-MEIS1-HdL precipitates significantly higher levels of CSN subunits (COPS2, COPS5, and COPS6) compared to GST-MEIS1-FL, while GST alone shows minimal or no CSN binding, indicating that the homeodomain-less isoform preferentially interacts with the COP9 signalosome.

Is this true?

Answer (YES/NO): NO